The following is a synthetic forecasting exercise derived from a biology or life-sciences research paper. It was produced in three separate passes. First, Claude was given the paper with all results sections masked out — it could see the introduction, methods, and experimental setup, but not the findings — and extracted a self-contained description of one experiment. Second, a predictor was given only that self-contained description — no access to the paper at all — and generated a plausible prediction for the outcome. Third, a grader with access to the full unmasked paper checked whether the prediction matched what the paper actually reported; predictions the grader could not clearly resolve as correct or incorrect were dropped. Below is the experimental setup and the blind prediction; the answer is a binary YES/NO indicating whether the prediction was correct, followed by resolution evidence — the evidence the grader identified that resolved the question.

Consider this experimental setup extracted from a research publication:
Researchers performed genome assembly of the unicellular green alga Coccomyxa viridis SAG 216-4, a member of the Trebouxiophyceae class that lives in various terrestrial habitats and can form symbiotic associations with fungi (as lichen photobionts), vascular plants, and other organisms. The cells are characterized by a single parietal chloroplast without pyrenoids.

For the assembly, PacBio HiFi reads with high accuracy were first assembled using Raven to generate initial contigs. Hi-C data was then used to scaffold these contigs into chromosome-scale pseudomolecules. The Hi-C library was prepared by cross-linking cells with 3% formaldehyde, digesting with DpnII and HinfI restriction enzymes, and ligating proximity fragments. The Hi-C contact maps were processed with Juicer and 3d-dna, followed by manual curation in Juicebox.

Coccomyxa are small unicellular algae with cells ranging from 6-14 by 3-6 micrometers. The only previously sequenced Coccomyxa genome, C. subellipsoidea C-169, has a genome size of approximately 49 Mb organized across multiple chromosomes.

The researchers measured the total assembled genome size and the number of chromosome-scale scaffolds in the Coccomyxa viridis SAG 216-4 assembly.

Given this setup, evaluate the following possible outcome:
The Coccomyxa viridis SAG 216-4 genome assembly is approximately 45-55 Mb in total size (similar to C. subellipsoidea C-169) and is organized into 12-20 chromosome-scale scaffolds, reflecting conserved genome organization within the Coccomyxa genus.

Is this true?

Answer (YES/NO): YES